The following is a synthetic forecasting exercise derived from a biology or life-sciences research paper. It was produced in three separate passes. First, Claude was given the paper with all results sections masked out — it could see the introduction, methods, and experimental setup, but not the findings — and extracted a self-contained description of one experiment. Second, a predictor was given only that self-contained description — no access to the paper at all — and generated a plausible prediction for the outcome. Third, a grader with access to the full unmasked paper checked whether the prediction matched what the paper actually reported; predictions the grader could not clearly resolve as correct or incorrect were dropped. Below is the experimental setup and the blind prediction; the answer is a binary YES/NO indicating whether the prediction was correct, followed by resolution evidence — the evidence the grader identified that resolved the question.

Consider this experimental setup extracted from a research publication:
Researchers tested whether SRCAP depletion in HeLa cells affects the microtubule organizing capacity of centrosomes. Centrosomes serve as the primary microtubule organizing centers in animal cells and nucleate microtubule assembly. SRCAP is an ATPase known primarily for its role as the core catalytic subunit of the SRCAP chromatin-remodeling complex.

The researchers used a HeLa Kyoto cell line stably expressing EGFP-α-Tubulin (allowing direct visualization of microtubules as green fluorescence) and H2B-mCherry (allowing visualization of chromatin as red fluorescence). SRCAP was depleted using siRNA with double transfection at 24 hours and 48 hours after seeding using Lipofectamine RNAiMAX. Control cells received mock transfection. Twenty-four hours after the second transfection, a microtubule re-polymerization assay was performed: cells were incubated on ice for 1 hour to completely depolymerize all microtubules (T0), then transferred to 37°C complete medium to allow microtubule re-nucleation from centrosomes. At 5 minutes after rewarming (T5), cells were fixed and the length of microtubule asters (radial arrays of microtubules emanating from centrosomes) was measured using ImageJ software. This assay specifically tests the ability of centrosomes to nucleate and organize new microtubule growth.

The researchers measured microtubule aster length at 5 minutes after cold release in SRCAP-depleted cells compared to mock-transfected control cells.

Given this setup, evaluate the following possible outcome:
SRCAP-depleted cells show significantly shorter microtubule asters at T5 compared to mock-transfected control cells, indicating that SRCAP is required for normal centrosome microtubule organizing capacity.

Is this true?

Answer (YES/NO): NO